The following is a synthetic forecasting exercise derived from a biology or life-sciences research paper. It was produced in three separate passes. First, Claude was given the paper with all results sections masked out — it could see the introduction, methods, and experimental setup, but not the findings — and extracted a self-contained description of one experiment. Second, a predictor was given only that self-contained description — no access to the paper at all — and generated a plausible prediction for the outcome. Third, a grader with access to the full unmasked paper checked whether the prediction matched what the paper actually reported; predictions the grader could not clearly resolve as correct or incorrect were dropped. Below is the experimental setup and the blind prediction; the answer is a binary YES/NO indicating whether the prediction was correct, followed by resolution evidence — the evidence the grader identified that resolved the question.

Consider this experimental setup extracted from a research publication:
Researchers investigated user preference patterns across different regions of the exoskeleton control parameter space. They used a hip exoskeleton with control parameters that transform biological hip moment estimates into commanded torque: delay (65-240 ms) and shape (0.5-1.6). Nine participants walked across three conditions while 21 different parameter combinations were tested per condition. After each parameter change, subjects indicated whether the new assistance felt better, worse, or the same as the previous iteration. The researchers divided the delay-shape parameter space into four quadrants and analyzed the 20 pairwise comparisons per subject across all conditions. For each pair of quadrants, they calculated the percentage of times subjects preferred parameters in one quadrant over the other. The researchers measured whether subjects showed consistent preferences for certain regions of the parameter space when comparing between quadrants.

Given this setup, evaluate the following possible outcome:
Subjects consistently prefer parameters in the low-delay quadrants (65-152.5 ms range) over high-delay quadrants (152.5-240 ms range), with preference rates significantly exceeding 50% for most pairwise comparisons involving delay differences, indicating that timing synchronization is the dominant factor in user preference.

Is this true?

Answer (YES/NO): NO